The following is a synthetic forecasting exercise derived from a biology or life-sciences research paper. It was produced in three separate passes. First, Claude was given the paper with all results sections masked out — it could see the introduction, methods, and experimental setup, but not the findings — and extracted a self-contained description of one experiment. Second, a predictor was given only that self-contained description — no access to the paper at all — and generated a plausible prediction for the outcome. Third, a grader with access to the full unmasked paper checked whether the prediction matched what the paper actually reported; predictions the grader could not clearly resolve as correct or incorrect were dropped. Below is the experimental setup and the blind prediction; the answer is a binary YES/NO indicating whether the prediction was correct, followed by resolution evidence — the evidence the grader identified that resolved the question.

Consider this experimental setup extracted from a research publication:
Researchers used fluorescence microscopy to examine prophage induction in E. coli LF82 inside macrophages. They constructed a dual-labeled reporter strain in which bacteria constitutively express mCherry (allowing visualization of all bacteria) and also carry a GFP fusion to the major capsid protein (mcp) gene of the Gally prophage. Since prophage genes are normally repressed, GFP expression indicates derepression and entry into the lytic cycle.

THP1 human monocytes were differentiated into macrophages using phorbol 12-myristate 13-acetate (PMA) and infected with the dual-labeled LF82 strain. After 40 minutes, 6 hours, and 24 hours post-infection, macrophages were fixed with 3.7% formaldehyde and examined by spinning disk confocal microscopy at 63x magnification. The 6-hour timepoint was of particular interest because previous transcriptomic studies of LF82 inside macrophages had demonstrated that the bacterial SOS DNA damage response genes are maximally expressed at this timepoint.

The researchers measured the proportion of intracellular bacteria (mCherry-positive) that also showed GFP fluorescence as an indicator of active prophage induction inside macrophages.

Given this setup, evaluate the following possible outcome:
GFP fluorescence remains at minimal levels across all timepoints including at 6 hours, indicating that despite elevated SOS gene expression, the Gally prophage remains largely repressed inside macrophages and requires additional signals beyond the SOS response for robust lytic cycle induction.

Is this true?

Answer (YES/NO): YES